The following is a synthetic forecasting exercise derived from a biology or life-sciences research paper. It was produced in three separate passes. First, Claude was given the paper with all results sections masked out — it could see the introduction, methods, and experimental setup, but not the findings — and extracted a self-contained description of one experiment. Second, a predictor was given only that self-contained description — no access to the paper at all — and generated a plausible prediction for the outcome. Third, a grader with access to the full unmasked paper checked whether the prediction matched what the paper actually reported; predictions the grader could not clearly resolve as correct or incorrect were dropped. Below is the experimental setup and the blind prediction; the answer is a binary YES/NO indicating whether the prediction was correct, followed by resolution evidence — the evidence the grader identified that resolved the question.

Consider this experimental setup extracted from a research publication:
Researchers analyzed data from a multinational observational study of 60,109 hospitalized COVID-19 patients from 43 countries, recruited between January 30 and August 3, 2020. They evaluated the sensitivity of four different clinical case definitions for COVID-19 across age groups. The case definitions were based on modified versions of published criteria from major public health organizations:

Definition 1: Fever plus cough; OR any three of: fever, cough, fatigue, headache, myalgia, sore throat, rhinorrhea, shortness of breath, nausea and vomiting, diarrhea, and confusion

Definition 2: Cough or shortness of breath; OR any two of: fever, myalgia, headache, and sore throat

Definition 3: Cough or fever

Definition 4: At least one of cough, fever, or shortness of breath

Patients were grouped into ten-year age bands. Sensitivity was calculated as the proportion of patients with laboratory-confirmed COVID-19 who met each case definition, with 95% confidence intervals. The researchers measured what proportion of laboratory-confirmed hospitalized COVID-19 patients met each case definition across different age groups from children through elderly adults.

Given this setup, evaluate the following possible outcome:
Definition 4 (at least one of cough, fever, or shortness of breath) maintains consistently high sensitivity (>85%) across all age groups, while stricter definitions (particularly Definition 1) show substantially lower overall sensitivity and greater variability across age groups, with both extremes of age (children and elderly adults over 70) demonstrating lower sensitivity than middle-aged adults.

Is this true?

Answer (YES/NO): NO